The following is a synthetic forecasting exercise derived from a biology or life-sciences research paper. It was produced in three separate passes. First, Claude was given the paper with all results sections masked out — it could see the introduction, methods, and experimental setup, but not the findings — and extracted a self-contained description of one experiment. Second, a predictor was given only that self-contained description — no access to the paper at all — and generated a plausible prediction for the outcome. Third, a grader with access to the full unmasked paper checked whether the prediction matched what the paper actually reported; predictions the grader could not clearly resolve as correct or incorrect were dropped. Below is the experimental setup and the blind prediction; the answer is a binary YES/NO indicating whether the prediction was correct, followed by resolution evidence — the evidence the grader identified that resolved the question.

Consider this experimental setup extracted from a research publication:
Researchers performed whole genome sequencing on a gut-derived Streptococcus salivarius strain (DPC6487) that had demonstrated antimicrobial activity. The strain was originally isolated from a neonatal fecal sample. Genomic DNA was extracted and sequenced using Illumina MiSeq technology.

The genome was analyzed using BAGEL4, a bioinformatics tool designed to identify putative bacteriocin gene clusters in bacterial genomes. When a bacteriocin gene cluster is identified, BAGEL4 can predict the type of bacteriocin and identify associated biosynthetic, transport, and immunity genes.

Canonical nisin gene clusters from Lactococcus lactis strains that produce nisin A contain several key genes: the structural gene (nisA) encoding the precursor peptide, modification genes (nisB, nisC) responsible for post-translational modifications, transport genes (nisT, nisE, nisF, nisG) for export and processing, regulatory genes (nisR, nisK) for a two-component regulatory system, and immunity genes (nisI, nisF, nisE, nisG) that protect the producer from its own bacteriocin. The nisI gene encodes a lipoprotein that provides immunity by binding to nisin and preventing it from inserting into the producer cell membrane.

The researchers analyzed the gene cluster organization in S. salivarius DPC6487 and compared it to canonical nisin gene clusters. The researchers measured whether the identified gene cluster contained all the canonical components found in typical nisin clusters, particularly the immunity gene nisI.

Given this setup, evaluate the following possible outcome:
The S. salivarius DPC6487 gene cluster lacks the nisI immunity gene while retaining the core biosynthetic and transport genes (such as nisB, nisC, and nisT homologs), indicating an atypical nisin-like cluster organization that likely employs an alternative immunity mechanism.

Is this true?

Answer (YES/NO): YES